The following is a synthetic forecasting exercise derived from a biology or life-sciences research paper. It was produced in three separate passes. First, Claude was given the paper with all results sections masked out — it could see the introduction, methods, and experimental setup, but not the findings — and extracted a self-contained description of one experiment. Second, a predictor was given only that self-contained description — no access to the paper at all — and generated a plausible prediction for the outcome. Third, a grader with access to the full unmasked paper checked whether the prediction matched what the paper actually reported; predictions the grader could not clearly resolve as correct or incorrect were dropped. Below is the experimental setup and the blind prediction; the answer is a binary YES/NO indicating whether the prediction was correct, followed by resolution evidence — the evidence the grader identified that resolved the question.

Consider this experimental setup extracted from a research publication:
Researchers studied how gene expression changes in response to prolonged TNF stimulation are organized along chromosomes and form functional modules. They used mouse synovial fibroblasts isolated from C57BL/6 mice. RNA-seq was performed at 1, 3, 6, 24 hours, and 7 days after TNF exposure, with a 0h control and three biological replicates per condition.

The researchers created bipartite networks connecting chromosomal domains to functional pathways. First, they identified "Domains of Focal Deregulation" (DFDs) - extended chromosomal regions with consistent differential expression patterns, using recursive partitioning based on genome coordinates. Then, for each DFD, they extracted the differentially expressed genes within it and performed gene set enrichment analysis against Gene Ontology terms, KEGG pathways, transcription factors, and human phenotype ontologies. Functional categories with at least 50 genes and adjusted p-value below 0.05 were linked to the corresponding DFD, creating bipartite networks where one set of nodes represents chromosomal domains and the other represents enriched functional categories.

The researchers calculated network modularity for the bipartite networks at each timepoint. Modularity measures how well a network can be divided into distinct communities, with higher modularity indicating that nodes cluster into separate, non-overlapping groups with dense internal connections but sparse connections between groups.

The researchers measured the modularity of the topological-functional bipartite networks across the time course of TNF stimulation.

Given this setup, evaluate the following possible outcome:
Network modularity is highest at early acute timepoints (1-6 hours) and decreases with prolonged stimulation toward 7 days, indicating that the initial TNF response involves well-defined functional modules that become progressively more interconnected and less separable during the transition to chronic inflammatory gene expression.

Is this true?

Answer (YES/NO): NO